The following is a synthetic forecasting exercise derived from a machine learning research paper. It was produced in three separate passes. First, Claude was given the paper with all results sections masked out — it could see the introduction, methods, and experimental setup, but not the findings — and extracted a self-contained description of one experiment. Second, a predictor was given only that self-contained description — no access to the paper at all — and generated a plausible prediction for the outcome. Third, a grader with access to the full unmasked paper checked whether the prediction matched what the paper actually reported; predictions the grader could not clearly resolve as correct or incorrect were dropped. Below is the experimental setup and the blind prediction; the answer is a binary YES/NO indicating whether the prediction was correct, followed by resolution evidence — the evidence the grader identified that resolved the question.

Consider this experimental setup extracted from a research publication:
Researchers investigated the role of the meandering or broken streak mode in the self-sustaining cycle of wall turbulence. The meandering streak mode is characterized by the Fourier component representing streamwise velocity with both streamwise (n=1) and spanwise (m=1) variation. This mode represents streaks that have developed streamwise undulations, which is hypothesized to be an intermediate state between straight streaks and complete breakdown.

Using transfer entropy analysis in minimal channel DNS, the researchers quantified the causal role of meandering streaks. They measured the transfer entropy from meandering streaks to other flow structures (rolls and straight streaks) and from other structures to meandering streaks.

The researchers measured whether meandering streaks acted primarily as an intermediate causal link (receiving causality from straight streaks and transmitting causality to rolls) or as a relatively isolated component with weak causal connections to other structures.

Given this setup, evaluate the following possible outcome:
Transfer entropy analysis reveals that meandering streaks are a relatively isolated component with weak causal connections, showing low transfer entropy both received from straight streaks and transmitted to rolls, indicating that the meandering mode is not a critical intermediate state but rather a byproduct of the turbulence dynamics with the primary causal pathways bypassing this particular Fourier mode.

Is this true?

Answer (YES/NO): NO